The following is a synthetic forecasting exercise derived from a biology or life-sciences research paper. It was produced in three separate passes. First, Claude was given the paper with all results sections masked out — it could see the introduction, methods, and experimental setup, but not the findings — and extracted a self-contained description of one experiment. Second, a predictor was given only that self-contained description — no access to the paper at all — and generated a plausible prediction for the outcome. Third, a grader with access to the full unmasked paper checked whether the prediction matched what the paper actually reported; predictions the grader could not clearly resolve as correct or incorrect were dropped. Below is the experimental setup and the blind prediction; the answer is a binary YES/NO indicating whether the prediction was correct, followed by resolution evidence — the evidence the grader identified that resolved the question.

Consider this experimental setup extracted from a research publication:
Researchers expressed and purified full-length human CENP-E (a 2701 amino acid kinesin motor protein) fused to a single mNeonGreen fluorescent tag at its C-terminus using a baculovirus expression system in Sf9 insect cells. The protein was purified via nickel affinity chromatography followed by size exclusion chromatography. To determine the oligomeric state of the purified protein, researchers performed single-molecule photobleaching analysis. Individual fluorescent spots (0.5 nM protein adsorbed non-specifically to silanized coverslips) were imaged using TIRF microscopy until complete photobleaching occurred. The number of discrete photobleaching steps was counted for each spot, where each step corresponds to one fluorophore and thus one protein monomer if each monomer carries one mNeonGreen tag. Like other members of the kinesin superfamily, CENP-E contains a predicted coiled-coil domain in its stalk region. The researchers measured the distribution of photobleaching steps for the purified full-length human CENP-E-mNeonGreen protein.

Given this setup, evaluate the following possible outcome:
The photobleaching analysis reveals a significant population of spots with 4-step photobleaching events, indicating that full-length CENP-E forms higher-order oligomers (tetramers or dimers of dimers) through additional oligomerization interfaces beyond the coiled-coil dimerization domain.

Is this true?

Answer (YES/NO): NO